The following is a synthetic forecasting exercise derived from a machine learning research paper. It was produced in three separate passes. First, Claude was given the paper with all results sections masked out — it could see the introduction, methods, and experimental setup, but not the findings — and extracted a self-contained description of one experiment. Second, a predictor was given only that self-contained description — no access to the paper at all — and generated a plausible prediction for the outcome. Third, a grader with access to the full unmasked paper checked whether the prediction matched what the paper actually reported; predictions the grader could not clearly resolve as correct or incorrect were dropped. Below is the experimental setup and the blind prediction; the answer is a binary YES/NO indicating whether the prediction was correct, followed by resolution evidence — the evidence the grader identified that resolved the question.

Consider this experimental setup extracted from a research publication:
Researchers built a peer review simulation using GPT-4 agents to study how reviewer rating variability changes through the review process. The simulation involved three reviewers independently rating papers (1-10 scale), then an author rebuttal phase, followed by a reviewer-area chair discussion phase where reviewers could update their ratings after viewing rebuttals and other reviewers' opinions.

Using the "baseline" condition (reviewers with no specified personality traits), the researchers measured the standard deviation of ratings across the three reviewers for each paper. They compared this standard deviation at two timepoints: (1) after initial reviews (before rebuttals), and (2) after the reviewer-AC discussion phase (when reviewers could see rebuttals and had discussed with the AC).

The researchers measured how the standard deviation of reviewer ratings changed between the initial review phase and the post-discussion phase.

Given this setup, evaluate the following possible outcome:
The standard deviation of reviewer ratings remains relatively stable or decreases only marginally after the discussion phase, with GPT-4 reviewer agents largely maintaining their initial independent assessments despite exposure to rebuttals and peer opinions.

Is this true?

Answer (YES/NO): NO